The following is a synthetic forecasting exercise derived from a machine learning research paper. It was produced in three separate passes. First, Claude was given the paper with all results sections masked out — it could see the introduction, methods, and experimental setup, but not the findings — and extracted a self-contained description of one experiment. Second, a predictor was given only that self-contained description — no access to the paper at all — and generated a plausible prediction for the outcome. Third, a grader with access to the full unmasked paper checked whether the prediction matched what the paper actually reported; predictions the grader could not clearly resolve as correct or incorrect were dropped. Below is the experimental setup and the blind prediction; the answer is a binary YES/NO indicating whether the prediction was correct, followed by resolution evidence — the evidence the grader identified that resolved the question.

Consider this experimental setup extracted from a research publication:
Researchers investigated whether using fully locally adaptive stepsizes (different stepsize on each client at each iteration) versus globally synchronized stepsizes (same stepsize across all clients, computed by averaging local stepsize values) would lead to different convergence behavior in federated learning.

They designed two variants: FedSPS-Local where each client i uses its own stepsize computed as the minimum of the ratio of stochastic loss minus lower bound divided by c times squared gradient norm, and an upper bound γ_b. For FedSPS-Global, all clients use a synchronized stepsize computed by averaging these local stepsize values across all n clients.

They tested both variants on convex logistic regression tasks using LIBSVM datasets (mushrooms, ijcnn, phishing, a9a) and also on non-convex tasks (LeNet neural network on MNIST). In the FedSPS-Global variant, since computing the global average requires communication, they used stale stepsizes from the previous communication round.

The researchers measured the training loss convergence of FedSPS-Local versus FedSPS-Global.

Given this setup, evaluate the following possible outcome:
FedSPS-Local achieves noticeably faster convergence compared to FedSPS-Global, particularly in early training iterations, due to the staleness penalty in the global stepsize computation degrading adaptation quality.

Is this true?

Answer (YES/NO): NO